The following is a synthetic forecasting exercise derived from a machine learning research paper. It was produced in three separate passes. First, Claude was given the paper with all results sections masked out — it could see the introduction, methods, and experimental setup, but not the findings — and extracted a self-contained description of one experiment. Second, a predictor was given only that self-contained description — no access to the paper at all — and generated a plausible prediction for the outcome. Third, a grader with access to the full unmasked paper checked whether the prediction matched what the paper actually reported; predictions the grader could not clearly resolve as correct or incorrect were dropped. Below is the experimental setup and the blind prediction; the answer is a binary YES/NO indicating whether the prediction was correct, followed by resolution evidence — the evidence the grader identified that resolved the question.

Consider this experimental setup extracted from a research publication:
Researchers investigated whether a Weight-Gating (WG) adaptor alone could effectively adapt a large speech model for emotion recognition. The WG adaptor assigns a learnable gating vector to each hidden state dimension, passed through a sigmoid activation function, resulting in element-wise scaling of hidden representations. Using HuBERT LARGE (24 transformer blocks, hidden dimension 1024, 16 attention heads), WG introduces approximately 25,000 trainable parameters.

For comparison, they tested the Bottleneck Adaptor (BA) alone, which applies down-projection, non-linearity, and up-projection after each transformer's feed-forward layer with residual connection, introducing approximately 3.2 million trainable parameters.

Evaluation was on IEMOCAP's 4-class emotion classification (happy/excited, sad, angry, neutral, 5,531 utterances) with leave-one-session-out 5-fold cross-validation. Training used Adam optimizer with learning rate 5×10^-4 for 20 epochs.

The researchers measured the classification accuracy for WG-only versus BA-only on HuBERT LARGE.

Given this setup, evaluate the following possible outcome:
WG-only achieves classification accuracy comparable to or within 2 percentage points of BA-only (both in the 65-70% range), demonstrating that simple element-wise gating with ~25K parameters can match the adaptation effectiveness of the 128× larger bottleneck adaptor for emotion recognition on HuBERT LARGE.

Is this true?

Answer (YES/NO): NO